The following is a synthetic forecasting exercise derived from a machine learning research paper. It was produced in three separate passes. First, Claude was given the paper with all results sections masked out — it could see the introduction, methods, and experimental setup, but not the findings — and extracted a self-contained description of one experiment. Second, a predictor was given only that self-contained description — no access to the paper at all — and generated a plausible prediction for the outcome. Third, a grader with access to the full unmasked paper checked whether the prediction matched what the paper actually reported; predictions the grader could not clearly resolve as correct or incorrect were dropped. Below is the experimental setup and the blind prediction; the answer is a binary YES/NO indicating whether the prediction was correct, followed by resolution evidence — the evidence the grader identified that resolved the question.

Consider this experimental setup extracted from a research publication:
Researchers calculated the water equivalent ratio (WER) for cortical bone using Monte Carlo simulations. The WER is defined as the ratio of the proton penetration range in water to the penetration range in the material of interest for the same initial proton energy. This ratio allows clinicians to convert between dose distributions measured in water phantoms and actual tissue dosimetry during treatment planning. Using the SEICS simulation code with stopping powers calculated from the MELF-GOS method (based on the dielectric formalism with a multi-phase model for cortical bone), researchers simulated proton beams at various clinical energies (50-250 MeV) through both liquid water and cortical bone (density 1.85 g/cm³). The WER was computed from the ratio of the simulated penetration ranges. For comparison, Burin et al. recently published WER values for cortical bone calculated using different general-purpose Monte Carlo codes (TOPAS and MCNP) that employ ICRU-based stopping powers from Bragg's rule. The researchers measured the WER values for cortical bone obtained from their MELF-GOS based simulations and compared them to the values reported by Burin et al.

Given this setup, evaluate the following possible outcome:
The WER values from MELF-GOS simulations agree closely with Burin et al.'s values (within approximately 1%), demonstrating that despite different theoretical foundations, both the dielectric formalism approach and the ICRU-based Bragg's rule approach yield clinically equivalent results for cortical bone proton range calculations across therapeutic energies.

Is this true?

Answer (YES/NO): NO